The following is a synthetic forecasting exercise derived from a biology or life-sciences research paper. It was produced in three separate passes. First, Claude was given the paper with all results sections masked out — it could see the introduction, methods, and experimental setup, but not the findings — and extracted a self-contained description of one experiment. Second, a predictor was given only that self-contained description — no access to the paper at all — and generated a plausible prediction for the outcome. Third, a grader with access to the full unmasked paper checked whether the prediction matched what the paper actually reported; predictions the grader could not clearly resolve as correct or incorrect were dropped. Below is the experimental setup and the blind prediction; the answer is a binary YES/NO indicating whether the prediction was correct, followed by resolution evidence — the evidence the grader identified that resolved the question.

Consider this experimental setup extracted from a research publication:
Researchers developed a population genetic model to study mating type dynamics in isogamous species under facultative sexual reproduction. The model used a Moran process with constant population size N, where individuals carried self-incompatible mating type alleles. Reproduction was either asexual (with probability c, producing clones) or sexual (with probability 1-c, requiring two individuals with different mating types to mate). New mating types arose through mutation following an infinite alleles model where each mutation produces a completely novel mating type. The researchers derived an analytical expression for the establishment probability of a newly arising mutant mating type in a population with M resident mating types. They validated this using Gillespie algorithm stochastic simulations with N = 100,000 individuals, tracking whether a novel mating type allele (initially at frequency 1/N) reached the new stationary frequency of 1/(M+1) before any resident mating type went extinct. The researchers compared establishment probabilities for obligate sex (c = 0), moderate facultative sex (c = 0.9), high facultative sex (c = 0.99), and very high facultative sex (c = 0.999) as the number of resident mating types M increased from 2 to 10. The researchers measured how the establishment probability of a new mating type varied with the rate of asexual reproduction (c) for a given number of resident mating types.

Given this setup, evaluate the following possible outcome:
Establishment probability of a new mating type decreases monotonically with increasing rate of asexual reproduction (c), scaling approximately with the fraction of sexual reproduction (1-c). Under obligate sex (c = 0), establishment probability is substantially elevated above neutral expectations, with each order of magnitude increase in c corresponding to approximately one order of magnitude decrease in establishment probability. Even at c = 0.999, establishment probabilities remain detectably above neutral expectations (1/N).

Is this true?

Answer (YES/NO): NO